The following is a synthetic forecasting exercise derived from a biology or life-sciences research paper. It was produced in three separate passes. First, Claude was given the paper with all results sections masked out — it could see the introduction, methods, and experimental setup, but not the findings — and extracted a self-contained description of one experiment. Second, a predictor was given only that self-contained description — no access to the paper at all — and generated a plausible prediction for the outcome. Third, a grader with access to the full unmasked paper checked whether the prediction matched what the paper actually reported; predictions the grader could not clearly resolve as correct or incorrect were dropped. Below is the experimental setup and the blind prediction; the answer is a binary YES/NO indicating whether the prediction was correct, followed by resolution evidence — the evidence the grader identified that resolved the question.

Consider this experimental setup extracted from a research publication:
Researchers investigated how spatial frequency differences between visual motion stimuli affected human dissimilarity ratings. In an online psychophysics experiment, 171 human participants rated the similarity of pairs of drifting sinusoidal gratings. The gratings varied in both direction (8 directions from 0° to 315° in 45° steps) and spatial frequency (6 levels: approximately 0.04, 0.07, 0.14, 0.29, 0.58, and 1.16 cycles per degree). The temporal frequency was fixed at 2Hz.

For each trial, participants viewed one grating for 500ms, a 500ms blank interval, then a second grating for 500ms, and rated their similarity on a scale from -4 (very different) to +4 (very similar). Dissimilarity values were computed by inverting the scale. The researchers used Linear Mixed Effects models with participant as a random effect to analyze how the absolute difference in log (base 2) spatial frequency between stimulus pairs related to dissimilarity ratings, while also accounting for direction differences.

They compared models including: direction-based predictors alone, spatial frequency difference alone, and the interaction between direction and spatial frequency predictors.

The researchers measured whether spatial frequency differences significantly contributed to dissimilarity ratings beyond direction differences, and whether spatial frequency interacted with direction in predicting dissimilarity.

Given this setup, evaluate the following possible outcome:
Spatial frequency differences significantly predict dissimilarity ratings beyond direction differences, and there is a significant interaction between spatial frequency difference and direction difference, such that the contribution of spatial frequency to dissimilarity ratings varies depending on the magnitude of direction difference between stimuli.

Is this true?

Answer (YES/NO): YES